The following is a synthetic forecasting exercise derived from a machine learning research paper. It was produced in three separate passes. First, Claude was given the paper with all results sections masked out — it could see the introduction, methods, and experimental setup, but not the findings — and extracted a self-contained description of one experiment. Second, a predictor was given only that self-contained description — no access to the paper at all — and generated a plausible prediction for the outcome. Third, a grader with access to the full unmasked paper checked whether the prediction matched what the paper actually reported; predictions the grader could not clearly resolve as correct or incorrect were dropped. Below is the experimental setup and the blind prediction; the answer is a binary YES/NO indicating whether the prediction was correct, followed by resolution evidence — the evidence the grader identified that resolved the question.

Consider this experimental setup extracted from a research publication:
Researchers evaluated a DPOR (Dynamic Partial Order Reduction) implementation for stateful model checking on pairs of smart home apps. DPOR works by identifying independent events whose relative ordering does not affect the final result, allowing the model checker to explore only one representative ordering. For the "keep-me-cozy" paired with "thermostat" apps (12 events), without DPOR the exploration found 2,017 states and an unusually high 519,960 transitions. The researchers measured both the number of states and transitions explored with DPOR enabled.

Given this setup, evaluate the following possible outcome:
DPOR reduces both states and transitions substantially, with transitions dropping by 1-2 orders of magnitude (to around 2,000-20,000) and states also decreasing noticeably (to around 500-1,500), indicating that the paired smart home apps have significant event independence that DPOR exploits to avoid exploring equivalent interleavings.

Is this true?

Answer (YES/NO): NO